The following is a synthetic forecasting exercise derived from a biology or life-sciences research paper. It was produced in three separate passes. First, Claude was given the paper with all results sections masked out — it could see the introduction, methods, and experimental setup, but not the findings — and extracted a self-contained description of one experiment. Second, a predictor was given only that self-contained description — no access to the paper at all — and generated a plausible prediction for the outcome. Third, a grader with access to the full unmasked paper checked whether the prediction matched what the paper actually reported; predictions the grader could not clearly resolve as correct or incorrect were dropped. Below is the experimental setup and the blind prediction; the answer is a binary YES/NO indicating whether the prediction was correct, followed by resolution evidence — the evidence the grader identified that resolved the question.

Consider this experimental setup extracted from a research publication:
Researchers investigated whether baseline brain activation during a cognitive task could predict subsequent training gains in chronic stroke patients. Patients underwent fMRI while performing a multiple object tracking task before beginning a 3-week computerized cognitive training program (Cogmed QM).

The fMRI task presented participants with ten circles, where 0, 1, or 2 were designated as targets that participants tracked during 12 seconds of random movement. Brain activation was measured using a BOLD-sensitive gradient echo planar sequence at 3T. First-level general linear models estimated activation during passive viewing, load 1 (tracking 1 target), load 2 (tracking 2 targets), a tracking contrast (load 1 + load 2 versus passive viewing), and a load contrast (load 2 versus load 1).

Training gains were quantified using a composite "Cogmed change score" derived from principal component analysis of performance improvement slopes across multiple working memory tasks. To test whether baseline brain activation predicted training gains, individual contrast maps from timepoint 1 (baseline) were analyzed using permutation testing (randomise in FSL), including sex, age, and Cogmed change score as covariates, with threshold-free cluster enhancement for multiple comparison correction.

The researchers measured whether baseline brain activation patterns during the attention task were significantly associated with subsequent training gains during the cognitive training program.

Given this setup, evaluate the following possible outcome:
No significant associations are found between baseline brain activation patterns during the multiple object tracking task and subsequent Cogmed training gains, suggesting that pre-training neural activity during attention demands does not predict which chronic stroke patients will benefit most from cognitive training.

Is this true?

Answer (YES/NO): YES